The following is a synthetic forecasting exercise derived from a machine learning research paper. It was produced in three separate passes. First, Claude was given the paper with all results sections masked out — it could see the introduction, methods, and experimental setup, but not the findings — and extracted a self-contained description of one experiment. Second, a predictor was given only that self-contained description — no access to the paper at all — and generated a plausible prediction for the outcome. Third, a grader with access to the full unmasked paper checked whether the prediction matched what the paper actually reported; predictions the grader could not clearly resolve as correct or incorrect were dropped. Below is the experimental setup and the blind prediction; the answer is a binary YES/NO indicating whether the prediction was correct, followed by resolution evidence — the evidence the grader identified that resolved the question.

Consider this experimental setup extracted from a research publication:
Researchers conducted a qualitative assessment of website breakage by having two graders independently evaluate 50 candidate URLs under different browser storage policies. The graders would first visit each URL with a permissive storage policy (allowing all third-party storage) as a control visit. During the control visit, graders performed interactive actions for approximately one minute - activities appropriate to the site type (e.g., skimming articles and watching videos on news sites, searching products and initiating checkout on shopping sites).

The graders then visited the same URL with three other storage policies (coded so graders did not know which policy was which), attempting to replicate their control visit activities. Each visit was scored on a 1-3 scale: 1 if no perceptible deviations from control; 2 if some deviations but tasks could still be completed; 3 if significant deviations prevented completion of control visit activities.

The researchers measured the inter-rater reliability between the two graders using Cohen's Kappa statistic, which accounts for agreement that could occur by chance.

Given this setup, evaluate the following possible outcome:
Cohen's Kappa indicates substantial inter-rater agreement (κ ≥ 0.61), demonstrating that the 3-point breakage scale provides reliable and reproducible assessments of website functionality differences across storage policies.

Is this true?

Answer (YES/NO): YES